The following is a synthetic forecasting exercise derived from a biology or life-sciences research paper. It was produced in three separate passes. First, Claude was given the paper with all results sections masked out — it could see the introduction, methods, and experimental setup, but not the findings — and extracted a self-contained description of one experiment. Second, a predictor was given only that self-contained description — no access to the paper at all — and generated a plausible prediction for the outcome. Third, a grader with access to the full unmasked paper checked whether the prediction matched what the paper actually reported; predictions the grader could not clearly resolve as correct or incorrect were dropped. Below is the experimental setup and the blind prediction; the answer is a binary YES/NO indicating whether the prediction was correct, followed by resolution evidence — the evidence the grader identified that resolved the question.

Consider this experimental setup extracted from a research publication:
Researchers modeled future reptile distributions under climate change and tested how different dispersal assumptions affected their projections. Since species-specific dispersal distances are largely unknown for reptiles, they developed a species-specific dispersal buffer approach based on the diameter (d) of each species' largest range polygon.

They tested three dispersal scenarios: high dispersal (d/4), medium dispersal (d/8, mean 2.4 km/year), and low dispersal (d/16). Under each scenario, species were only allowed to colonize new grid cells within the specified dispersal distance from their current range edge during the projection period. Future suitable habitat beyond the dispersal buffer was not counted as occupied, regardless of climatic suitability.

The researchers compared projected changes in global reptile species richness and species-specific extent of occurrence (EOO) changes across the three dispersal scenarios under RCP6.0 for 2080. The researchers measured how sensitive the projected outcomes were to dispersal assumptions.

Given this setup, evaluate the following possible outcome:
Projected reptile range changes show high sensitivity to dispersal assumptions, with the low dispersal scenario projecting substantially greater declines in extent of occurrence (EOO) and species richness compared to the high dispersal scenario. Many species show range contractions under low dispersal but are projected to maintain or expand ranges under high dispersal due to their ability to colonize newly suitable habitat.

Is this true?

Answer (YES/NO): NO